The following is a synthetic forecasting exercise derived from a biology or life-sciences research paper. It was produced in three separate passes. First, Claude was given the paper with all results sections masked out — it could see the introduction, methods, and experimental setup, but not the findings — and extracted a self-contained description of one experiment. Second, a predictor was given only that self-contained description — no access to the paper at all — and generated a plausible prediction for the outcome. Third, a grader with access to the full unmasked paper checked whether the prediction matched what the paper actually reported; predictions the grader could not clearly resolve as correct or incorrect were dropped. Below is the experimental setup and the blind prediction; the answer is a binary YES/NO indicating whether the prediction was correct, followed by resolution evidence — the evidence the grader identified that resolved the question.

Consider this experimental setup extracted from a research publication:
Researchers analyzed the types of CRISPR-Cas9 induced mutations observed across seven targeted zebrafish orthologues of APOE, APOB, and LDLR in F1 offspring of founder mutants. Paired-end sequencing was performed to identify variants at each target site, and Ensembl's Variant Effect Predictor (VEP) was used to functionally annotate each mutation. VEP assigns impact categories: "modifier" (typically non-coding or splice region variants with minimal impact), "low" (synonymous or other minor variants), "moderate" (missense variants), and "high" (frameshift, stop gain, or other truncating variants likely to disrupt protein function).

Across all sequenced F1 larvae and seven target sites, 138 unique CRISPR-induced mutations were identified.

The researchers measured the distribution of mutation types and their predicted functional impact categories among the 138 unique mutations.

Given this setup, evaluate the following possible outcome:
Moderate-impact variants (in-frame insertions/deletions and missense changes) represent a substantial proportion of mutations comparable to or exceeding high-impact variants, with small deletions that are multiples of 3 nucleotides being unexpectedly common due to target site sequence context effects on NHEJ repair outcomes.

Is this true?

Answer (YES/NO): NO